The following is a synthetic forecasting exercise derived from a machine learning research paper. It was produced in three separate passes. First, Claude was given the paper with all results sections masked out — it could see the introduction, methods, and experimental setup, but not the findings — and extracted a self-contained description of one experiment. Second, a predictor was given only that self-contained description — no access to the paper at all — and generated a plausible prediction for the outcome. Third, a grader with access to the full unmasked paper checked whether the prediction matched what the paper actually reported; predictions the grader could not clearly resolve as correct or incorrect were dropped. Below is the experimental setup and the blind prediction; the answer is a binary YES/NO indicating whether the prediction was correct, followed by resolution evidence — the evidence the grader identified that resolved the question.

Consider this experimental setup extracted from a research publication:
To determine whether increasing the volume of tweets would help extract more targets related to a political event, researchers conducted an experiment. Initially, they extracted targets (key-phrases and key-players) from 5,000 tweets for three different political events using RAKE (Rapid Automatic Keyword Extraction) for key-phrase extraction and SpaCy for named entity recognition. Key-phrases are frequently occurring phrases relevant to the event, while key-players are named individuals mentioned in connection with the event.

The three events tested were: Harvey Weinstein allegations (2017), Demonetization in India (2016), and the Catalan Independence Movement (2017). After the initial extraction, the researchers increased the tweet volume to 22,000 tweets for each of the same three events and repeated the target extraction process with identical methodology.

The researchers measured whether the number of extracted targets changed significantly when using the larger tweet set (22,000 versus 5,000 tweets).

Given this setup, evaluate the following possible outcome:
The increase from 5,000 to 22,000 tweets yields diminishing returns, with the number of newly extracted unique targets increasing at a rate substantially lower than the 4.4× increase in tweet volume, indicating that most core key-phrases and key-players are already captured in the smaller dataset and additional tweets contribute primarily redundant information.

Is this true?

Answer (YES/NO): NO